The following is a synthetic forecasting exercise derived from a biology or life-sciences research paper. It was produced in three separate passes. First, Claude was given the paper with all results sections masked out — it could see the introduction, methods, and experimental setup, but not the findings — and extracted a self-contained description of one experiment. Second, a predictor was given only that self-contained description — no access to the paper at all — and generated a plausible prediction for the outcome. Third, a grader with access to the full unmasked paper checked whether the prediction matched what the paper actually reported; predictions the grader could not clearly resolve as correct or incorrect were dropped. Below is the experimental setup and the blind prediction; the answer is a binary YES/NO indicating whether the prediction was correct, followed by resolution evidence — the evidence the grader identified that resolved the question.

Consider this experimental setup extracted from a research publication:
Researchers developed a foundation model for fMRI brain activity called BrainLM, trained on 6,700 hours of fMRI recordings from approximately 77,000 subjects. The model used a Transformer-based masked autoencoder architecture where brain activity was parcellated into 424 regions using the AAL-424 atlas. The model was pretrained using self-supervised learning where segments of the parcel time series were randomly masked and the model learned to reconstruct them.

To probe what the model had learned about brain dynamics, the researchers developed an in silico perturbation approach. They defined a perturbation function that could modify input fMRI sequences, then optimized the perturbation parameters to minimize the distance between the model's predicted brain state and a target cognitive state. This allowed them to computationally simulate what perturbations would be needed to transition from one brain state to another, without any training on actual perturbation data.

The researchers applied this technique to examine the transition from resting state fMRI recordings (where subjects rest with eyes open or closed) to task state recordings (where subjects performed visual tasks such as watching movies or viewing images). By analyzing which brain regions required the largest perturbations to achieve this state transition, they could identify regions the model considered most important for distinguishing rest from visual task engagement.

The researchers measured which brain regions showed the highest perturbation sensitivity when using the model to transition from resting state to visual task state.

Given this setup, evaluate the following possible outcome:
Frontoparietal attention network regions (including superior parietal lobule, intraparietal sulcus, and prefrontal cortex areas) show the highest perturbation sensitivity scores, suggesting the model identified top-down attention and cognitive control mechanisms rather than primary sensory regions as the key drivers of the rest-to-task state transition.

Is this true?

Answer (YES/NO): NO